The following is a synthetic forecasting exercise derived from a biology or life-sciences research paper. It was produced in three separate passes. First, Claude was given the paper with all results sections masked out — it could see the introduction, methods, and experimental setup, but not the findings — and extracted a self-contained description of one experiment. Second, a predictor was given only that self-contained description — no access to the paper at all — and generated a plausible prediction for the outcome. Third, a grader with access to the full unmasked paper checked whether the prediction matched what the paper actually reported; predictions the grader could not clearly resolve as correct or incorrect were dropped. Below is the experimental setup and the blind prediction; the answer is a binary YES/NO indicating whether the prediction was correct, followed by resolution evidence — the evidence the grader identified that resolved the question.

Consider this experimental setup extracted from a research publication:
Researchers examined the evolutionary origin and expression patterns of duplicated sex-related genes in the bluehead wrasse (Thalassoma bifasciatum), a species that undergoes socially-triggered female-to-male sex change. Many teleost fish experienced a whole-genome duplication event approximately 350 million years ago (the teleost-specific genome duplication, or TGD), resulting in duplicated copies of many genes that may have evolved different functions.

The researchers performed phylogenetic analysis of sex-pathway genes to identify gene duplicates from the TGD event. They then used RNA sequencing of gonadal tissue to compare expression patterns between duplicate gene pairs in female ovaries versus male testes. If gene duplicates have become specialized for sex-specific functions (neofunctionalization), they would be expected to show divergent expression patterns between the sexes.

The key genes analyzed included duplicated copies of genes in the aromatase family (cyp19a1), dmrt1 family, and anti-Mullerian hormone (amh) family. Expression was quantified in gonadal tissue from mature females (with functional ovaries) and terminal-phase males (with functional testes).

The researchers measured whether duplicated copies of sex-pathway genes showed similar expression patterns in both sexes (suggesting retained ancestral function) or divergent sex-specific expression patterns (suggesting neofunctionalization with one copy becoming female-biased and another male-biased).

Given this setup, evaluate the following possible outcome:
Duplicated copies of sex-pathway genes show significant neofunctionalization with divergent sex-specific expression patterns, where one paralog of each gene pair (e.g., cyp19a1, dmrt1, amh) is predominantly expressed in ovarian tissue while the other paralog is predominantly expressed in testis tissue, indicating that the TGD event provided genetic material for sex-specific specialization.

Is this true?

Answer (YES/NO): NO